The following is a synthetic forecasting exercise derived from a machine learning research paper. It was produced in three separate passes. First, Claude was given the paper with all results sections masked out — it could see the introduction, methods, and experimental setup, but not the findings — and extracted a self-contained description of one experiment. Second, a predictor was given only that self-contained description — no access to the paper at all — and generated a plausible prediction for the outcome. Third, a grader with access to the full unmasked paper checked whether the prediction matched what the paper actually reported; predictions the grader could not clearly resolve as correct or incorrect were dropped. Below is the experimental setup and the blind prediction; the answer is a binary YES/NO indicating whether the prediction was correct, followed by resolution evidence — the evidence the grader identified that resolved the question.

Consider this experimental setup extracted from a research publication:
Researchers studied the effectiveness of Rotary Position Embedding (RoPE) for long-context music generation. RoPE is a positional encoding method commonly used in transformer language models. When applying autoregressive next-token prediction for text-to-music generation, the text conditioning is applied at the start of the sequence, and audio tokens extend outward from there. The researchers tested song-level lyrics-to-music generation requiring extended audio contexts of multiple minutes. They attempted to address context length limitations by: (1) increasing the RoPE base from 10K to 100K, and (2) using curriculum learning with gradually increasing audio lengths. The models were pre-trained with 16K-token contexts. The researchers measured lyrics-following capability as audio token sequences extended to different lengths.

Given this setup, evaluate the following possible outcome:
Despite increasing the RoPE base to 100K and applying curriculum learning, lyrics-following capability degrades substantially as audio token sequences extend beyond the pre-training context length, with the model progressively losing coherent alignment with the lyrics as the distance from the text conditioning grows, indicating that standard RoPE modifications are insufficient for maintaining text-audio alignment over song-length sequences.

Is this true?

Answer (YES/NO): YES